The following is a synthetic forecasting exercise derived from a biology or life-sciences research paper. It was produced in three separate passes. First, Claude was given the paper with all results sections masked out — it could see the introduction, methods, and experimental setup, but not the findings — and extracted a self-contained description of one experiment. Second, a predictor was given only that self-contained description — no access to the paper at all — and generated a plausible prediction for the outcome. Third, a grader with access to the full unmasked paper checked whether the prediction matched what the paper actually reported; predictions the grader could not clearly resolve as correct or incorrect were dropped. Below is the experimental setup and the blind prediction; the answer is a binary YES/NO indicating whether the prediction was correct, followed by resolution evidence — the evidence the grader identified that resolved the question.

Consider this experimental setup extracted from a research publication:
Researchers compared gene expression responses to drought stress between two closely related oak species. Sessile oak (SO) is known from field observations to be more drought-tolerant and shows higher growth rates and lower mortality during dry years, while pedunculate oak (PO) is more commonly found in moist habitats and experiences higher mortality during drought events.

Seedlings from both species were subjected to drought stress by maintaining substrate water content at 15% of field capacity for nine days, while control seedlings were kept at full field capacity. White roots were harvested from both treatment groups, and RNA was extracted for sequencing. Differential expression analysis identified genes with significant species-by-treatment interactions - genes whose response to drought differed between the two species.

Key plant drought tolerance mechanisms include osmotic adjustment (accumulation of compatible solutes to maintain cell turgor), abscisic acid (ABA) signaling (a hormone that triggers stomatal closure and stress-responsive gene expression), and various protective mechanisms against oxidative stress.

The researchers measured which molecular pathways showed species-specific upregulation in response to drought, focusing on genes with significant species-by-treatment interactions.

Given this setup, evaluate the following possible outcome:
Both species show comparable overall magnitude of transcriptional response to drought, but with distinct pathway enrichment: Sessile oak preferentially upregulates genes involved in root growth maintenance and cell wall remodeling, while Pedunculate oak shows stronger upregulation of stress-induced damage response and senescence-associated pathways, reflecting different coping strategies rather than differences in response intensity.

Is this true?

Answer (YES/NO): NO